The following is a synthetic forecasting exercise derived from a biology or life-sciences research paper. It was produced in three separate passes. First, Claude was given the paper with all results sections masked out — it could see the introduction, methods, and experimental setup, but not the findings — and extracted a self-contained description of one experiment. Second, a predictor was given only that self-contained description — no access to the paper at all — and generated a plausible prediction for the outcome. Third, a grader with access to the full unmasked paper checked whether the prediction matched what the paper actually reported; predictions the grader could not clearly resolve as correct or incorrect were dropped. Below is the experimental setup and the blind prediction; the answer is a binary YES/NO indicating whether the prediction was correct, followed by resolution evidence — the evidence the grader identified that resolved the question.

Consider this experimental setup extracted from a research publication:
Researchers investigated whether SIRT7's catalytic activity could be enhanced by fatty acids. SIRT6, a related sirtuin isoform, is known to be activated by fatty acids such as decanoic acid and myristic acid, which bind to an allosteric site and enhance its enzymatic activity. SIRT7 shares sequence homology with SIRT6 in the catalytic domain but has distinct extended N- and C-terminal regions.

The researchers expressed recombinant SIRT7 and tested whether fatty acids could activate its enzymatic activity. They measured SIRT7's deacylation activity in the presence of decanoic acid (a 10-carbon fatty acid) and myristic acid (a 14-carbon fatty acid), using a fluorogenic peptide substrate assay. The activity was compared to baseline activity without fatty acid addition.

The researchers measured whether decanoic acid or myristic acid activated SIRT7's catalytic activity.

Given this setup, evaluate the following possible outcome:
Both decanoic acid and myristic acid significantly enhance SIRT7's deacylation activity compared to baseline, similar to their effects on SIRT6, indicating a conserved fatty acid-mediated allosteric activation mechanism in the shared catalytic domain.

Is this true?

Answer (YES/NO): NO